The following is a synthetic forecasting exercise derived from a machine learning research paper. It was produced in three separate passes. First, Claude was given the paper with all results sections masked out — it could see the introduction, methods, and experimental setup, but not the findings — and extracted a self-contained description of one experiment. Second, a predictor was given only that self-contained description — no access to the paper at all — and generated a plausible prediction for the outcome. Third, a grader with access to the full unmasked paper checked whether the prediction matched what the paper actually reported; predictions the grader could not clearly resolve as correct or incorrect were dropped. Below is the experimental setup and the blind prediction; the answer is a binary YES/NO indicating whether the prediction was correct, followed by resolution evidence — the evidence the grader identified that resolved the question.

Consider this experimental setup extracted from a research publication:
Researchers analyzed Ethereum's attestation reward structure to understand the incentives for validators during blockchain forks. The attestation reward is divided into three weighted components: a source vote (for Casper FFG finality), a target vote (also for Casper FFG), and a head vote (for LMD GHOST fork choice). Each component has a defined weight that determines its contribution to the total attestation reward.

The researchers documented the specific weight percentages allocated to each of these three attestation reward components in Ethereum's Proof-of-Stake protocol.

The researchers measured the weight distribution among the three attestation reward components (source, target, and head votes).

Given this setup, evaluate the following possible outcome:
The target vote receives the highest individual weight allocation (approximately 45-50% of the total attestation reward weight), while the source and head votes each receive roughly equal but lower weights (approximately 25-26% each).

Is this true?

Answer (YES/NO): NO